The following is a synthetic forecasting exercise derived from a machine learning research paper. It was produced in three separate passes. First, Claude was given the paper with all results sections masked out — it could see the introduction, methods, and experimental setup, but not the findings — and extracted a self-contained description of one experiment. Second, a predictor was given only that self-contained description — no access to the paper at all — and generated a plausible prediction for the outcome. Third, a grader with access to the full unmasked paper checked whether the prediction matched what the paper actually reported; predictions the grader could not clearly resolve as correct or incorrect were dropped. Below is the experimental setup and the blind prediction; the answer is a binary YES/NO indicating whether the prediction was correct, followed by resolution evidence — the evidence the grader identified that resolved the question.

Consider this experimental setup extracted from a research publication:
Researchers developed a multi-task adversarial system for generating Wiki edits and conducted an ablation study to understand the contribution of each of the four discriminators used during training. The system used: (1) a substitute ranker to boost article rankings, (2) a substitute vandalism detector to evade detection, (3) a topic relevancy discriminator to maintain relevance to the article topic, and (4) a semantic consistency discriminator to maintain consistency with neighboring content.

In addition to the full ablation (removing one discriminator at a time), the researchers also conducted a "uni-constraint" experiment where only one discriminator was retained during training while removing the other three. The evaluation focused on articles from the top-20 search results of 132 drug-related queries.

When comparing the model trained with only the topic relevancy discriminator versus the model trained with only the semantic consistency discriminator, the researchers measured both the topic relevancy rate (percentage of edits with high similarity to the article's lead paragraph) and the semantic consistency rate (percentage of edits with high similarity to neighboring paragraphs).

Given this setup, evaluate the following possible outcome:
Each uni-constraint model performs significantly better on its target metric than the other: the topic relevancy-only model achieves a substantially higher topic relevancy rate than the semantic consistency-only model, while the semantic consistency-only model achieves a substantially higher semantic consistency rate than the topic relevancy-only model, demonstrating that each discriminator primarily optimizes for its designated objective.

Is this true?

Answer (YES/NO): NO